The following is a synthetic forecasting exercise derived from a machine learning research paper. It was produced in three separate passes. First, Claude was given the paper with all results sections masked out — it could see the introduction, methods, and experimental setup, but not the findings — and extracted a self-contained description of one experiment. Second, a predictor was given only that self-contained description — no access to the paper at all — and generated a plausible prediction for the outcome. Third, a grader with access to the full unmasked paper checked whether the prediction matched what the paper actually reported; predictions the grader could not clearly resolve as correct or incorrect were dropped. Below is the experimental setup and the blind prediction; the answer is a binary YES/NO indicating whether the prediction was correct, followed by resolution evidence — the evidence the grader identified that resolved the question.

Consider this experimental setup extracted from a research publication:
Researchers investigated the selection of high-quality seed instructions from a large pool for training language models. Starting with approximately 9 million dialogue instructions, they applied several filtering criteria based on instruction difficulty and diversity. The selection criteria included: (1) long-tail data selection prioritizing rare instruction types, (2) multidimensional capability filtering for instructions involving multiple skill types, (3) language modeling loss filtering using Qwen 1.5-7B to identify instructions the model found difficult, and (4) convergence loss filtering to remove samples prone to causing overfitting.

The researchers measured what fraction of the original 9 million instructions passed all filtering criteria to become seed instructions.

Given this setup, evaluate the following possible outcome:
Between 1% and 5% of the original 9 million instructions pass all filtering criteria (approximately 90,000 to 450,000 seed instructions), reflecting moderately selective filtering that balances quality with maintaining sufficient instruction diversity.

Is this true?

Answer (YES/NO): NO